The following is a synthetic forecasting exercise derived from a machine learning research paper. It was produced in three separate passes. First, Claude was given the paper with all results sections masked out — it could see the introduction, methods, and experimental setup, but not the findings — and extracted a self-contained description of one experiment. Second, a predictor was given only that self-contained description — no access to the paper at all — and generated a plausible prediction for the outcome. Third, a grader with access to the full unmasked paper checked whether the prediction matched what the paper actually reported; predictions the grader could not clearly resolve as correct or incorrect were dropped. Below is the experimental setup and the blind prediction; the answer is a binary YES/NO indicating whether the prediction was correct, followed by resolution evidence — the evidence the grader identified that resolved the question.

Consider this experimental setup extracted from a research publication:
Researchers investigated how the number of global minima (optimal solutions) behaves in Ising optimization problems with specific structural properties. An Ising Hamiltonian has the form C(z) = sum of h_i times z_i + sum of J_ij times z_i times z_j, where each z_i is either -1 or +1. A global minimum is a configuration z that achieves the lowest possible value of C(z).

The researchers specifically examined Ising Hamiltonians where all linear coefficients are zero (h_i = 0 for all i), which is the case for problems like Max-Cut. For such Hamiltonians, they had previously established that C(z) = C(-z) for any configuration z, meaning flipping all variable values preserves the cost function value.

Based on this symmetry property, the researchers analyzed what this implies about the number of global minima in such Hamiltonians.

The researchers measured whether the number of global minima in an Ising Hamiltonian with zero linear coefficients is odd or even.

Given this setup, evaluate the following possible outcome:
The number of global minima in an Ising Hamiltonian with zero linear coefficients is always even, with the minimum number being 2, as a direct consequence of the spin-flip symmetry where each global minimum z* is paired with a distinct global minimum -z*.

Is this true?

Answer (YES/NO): YES